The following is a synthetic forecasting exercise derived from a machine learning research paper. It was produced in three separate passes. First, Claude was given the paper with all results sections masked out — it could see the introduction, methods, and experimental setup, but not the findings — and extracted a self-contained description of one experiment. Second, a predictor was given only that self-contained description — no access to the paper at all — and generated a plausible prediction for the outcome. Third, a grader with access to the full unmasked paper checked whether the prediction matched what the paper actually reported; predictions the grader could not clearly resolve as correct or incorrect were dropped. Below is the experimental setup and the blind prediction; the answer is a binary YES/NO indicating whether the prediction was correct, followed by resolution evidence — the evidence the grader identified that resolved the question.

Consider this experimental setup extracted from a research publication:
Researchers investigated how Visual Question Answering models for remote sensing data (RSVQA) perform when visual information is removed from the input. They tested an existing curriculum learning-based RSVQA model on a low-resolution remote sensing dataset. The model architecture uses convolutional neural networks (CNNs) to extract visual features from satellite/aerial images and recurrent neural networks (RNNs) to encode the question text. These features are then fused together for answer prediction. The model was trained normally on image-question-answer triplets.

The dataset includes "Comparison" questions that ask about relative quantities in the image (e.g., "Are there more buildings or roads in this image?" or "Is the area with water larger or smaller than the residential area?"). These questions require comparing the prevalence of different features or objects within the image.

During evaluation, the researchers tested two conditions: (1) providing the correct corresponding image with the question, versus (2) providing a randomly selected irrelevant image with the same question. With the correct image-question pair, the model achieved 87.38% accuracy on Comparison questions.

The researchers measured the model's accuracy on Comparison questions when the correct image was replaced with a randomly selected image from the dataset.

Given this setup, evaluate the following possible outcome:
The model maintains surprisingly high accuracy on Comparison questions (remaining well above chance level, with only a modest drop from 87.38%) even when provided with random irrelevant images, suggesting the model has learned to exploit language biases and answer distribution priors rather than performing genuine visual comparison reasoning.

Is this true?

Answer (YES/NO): YES